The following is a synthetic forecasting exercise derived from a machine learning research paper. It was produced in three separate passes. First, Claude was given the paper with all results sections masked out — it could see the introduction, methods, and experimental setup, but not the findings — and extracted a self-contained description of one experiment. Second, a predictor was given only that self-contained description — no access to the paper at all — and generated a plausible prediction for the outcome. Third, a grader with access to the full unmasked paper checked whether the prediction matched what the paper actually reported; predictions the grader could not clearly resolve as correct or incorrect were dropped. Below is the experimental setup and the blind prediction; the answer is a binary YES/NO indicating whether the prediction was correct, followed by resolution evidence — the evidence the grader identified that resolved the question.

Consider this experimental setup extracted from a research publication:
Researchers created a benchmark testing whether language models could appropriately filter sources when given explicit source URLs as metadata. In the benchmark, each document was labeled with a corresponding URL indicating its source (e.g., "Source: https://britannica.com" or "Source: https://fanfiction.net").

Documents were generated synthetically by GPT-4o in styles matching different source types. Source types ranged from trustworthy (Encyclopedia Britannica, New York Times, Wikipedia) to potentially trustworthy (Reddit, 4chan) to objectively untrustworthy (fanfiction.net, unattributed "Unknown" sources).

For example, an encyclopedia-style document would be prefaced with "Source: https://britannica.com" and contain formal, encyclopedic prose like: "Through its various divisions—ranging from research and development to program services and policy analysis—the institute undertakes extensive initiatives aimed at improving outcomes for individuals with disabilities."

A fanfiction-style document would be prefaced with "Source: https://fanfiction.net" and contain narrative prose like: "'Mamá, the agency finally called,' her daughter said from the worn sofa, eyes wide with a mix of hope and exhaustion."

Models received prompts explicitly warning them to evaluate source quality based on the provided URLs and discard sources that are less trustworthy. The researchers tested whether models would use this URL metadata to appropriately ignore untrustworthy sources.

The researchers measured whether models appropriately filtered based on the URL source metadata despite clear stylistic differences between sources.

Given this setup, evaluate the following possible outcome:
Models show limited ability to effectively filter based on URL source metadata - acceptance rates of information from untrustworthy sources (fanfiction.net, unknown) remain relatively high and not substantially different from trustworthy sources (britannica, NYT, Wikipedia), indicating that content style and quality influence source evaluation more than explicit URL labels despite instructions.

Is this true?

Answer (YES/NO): NO